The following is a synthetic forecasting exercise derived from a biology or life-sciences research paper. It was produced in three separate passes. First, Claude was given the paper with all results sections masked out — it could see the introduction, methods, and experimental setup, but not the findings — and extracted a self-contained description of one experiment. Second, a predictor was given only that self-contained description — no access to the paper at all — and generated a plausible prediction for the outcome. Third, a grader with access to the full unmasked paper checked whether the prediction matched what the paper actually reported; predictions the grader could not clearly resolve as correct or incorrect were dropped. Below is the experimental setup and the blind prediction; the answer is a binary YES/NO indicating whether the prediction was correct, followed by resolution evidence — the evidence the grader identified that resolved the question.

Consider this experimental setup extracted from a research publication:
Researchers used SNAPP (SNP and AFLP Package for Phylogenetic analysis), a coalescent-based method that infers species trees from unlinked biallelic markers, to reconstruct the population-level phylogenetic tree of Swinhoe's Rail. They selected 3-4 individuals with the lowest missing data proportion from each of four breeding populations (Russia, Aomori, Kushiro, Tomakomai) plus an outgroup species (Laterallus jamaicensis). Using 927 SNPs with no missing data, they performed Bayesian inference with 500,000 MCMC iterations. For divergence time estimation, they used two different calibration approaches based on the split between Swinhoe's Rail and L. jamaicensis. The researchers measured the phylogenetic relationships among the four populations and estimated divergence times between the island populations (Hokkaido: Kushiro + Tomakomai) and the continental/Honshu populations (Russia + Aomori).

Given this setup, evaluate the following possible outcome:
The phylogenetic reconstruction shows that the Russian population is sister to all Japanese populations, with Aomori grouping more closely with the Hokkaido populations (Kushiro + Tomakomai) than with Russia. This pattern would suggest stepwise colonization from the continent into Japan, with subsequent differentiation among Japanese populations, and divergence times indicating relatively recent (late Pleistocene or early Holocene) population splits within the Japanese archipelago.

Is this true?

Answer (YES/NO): NO